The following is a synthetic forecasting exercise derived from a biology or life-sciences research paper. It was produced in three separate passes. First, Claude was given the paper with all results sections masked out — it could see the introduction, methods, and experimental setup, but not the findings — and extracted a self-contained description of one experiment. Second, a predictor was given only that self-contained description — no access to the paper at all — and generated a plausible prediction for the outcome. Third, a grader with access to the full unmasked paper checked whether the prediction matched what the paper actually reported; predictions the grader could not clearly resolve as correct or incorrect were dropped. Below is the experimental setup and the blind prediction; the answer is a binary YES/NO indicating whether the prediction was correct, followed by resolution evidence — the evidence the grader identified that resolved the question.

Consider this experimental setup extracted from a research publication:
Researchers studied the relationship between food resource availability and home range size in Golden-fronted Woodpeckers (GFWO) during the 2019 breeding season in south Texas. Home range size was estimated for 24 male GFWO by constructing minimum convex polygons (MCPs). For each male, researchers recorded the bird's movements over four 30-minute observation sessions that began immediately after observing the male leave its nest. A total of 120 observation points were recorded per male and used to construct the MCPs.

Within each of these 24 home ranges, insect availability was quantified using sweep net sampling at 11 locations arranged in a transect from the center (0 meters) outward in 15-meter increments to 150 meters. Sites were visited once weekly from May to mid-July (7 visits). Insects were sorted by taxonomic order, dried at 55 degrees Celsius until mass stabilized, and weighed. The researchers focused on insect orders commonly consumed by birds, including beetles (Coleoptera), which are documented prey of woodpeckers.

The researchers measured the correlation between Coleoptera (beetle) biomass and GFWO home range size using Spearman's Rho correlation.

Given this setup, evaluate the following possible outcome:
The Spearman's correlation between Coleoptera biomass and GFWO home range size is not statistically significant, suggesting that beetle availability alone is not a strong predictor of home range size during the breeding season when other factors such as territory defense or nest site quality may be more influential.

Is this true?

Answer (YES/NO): NO